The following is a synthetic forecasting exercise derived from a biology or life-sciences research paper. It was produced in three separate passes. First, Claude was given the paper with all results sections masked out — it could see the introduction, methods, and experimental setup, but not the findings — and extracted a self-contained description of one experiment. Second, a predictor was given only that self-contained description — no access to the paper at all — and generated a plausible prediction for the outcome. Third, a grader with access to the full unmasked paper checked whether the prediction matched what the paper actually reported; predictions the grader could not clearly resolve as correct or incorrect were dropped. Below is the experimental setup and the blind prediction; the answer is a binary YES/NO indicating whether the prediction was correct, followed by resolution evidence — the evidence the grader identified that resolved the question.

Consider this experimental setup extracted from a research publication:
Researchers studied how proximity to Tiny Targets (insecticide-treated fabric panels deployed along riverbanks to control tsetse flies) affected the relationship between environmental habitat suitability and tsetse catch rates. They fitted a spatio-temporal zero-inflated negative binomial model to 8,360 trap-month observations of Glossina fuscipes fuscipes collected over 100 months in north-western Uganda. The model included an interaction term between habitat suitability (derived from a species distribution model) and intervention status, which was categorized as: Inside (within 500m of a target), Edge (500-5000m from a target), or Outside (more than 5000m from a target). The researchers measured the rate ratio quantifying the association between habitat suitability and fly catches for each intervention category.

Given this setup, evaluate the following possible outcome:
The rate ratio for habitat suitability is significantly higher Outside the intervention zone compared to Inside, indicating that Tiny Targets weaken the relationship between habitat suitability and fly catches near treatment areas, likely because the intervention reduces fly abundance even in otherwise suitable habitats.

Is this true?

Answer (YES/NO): YES